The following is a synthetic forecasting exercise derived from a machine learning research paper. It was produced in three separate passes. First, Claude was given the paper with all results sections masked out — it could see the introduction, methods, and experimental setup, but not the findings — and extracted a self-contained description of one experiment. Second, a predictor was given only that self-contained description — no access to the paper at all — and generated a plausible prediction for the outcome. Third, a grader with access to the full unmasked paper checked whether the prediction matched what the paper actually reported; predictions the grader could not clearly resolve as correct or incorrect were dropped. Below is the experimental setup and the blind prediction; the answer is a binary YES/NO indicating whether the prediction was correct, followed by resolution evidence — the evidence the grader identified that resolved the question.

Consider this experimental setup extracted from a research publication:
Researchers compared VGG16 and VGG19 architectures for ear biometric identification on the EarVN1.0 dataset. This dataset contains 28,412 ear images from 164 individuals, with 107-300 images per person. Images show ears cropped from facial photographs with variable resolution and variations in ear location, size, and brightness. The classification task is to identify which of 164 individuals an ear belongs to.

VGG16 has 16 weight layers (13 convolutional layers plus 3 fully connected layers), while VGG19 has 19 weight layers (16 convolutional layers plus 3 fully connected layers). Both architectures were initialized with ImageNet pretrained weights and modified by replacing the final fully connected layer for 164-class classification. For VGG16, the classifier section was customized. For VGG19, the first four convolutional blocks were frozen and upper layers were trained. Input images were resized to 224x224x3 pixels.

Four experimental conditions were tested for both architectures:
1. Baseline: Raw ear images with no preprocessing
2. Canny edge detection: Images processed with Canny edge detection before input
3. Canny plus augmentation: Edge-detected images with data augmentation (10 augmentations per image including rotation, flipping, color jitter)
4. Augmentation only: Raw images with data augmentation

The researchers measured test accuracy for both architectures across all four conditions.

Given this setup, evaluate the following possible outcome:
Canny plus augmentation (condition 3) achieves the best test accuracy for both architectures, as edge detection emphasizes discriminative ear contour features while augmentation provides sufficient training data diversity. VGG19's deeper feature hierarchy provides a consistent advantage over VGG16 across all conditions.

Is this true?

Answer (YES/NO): NO